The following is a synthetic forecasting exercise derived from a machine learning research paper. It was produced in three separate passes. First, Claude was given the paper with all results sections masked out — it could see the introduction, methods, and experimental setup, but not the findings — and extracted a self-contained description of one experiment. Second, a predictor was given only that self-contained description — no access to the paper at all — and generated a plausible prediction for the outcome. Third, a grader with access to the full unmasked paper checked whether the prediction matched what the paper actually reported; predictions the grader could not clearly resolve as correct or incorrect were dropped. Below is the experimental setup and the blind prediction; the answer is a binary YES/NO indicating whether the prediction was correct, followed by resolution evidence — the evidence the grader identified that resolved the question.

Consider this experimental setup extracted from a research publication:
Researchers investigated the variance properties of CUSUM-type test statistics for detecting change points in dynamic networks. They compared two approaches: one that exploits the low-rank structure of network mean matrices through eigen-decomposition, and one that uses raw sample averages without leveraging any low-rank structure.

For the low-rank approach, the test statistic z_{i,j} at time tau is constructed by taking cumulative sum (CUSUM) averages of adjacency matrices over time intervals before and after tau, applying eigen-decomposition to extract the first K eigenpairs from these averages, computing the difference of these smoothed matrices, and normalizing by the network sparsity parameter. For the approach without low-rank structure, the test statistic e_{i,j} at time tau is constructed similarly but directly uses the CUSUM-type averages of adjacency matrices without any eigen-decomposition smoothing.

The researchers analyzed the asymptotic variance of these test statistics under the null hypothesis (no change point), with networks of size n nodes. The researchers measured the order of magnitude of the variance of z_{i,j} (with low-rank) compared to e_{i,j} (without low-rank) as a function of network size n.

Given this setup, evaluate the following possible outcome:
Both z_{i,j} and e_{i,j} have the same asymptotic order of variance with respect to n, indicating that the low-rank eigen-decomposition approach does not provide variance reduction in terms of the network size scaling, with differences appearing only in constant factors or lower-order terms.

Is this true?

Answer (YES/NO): NO